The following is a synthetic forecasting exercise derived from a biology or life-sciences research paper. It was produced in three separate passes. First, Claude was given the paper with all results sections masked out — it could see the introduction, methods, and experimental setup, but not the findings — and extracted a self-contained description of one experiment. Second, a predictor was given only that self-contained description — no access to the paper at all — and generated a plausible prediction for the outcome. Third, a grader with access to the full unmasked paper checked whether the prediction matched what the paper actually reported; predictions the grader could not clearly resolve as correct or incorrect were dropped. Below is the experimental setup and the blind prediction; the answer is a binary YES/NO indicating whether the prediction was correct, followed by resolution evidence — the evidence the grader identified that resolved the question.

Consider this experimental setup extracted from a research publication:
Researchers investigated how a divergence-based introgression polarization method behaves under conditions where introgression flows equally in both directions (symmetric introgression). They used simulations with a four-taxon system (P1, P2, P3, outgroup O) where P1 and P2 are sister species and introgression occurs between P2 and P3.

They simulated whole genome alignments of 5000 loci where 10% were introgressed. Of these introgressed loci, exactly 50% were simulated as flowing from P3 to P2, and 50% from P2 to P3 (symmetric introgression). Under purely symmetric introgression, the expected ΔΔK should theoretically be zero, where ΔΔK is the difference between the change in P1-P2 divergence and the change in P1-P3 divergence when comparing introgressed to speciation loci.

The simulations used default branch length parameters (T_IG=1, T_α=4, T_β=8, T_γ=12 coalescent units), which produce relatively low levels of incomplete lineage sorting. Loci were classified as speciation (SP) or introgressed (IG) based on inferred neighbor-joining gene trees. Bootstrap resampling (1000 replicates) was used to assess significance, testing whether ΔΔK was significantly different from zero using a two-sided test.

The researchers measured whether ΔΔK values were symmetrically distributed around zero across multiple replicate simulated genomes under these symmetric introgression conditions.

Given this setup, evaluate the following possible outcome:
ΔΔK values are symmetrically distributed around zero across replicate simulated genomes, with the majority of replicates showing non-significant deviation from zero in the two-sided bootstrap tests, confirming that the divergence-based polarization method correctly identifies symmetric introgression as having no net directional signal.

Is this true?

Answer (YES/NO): YES